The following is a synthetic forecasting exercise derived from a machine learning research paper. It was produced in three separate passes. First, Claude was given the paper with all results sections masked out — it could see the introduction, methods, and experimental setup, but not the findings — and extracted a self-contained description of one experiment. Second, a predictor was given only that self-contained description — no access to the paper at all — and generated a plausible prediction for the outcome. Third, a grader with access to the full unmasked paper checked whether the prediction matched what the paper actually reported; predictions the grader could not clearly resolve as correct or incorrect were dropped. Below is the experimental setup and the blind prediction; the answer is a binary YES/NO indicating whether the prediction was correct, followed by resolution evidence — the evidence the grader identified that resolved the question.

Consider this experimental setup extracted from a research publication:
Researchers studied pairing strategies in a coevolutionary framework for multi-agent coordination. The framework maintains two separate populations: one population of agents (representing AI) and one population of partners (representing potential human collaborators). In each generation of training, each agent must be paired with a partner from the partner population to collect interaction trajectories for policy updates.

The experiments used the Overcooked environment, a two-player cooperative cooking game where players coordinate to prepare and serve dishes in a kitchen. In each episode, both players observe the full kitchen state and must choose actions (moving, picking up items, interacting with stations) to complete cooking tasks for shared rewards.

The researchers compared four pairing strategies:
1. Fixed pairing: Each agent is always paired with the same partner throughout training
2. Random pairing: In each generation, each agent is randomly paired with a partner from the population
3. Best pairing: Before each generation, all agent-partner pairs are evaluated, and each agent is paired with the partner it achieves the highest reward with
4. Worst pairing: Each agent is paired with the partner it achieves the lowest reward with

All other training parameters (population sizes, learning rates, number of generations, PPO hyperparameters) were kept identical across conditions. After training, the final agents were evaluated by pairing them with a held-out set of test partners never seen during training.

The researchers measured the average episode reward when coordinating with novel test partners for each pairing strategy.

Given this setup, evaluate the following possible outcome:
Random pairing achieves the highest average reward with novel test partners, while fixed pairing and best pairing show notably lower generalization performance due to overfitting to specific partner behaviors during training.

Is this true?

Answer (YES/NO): NO